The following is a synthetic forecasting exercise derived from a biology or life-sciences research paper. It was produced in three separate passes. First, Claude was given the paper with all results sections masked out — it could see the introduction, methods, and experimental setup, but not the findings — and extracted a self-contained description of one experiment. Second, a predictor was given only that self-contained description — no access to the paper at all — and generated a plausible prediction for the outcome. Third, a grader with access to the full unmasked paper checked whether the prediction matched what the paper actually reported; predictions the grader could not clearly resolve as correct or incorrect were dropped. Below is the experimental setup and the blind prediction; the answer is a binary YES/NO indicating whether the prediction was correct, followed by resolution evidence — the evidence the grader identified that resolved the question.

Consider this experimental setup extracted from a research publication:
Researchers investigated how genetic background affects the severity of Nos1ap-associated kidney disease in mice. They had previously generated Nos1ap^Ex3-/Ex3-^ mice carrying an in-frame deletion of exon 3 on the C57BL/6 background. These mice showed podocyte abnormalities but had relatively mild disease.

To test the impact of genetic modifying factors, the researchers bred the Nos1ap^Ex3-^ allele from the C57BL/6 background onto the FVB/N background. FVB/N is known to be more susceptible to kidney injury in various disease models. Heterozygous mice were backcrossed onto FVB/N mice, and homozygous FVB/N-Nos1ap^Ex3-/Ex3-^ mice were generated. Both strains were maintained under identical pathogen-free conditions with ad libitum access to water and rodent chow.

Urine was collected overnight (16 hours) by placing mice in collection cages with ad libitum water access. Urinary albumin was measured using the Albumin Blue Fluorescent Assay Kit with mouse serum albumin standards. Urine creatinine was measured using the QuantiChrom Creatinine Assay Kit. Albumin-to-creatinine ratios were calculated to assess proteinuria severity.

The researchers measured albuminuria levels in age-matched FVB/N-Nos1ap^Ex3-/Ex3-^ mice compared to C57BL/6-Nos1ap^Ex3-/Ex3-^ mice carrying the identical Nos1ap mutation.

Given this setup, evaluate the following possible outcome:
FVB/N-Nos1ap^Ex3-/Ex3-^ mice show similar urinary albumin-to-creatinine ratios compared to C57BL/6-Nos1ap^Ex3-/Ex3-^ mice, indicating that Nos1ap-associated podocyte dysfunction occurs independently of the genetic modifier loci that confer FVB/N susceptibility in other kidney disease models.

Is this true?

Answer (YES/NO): NO